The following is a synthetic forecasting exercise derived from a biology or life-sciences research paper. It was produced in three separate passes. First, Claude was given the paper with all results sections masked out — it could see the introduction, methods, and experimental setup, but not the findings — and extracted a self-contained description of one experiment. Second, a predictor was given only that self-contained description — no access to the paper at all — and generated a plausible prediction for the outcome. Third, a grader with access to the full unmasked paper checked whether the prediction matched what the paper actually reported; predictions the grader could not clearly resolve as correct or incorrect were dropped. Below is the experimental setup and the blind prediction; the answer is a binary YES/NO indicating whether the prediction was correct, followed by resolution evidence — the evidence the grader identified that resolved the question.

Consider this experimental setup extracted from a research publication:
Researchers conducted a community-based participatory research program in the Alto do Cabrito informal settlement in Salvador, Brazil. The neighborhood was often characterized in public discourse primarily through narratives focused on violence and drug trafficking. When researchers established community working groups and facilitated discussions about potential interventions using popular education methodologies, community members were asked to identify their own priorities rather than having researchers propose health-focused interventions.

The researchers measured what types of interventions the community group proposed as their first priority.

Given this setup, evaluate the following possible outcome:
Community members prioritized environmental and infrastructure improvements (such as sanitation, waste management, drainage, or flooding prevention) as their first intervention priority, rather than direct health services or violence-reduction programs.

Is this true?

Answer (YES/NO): NO